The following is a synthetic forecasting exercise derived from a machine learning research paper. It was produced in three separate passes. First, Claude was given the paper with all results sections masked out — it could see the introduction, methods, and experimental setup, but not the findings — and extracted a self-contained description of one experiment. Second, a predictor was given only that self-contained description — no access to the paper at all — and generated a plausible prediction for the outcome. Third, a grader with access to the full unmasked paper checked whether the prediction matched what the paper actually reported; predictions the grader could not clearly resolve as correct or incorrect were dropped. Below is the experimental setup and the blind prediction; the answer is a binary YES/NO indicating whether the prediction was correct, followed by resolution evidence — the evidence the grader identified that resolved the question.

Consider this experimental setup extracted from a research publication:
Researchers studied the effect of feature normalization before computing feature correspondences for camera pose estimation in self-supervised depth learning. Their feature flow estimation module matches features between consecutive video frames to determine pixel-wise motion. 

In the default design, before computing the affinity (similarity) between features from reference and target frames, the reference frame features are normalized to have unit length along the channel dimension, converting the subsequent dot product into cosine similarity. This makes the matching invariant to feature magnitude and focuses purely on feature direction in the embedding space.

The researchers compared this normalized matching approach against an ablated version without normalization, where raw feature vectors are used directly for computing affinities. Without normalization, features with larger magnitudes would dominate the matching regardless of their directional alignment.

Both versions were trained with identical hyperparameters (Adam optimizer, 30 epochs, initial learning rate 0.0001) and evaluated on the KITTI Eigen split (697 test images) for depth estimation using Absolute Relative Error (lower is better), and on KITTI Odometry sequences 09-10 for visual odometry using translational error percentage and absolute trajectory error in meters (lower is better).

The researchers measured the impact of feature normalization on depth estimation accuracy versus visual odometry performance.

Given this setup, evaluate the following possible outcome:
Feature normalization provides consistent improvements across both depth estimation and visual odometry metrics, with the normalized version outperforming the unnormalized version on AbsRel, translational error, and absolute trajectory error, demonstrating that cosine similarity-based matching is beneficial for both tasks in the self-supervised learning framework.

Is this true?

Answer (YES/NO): YES